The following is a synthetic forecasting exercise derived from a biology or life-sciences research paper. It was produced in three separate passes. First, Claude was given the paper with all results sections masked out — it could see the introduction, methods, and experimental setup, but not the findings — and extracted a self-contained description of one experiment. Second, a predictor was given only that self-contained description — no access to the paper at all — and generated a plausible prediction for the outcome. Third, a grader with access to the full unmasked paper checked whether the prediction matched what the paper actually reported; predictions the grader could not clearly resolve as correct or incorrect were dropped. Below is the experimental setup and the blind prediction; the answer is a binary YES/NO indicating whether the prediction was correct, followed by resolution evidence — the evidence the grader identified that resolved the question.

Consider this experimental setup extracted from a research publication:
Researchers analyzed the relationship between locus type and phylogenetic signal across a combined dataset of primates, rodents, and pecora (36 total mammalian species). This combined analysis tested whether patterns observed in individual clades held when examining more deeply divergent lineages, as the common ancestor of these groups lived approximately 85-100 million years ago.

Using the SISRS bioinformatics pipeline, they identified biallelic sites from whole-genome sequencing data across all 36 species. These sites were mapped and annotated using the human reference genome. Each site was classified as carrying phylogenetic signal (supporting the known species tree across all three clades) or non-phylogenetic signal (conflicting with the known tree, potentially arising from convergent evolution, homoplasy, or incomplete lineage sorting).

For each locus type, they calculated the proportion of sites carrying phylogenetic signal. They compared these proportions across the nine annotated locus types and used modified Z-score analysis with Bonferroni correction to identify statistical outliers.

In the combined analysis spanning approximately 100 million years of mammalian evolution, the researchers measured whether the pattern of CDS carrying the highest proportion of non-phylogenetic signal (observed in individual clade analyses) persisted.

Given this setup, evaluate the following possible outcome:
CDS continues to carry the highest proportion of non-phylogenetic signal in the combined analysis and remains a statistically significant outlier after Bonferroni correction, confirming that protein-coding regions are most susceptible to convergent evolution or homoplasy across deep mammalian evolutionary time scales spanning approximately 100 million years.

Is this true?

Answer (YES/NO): YES